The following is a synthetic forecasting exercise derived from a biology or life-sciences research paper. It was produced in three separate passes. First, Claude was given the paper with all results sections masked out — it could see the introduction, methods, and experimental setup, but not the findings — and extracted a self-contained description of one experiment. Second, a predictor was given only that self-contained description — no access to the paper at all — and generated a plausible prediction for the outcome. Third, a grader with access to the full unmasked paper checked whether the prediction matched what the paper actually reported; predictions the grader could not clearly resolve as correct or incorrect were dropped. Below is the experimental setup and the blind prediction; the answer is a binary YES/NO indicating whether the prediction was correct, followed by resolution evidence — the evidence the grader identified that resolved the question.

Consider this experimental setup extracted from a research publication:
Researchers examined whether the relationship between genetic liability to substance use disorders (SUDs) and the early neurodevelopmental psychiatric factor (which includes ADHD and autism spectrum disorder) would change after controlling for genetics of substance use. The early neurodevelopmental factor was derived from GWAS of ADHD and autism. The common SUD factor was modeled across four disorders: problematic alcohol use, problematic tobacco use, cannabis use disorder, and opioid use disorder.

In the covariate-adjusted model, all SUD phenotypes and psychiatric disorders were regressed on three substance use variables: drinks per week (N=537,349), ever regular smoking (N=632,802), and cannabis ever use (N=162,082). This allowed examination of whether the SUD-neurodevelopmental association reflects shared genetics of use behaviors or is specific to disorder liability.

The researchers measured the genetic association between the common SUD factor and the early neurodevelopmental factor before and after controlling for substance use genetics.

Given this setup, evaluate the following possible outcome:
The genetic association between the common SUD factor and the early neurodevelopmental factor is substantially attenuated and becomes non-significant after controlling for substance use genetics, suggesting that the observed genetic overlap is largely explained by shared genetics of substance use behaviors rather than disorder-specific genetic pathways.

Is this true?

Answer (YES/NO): NO